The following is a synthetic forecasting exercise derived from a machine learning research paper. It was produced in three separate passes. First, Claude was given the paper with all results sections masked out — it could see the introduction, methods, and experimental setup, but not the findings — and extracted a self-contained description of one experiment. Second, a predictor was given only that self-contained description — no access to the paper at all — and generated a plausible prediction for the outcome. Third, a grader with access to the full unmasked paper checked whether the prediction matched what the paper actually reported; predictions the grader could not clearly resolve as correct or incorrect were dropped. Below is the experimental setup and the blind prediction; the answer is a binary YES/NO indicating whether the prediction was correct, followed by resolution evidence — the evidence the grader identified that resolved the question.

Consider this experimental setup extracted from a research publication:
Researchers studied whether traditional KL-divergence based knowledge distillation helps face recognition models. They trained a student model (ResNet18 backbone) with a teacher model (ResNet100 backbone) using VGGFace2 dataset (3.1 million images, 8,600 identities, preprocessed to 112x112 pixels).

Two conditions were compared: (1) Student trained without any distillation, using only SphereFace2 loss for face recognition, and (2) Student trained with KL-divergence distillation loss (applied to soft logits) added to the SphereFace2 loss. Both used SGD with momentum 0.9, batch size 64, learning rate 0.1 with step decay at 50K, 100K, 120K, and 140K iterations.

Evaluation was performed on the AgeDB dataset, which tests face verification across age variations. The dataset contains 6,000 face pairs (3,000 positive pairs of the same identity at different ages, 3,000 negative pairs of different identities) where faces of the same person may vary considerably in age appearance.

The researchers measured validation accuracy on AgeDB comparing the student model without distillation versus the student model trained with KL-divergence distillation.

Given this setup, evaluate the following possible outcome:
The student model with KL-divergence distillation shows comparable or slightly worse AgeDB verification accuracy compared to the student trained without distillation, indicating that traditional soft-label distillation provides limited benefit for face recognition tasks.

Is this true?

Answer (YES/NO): YES